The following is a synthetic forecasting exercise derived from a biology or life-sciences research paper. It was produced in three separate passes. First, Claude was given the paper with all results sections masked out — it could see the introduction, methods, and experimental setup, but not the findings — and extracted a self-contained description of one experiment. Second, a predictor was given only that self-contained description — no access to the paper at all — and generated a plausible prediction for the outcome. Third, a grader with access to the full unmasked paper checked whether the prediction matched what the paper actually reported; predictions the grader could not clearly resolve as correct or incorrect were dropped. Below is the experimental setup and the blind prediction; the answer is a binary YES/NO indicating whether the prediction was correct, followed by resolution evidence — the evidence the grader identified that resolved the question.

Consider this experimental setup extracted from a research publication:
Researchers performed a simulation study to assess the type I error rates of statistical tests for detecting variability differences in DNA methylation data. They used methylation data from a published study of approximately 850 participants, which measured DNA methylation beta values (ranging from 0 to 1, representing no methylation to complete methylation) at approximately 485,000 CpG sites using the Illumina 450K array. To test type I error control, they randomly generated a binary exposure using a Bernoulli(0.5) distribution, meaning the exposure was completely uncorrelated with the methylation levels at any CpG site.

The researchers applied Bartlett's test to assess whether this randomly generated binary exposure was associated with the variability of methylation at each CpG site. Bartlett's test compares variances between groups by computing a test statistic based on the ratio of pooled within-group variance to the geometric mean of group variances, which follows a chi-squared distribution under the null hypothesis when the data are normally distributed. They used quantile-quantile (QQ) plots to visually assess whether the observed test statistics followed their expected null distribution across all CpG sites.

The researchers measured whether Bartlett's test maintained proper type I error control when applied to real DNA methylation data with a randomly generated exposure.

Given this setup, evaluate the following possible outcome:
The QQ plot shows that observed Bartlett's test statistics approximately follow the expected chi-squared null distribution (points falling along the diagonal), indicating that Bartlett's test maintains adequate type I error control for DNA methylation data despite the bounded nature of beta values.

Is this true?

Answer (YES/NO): NO